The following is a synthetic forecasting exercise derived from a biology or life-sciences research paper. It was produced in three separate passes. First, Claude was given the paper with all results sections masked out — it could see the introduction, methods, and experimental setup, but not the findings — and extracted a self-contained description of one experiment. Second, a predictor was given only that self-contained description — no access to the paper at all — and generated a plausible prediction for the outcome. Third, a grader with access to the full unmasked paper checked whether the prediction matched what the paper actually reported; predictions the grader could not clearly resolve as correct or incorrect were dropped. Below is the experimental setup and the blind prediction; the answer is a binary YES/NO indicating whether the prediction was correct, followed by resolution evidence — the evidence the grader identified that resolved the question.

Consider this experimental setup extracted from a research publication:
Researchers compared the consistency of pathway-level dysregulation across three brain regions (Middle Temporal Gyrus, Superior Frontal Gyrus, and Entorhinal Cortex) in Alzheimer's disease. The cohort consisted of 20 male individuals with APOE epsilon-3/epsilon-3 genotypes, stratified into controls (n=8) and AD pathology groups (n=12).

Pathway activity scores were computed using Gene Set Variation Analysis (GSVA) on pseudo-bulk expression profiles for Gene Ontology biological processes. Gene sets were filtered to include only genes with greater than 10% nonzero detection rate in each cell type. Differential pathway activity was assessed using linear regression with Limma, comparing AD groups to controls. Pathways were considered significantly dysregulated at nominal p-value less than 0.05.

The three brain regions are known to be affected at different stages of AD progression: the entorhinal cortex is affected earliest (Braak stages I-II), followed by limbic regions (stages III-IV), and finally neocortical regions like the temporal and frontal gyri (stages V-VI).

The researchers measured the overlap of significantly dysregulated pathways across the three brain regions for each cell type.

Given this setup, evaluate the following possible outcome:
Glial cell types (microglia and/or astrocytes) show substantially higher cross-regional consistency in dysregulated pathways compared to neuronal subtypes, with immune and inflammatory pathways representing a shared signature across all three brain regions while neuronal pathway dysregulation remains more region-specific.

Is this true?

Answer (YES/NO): NO